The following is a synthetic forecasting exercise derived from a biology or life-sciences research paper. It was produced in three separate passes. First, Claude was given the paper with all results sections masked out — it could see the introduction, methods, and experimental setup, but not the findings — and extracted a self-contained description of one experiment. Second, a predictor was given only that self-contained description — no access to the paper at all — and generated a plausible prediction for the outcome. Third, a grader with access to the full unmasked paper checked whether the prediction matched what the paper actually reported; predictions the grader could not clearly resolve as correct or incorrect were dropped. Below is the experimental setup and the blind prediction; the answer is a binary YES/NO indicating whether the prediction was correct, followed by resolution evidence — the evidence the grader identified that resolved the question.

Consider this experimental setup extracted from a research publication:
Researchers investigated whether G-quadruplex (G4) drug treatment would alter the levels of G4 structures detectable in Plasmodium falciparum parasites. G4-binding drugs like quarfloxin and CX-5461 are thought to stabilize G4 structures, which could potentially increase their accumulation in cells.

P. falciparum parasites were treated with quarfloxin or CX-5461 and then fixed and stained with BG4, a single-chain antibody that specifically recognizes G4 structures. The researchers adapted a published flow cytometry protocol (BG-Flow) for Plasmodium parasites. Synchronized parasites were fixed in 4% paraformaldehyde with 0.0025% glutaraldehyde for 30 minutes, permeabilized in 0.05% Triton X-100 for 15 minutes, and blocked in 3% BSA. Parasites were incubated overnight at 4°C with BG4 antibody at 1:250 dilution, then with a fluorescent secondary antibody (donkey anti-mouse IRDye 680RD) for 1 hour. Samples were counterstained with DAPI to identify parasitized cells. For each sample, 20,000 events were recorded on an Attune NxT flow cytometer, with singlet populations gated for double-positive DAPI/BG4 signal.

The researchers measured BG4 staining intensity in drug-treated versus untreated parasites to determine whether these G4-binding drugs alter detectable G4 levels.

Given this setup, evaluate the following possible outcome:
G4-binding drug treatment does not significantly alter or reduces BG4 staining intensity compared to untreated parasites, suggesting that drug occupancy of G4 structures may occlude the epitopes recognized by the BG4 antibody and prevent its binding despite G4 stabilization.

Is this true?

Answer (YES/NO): NO